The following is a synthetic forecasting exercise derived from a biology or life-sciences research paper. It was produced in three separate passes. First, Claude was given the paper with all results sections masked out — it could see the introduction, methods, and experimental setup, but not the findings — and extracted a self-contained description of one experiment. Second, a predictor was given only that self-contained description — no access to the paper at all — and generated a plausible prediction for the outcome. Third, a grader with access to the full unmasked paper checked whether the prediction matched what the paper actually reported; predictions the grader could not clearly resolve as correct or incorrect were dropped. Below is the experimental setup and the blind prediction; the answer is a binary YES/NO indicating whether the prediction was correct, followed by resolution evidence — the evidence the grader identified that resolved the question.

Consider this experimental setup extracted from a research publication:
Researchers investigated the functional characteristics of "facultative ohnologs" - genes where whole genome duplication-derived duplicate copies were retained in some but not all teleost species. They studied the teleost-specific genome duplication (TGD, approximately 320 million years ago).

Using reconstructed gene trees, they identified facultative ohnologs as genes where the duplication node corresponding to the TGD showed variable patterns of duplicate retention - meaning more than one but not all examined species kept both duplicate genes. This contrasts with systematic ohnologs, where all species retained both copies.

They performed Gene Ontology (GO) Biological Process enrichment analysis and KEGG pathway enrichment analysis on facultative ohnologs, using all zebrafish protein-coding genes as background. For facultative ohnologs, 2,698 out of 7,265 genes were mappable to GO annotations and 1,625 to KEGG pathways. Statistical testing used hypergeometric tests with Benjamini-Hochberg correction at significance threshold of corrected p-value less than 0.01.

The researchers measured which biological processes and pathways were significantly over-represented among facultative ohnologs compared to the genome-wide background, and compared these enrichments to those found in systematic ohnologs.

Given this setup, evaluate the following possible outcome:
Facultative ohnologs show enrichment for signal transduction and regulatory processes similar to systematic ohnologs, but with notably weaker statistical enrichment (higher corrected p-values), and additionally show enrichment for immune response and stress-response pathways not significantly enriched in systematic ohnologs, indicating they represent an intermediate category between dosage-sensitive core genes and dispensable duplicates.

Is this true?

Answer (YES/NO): NO